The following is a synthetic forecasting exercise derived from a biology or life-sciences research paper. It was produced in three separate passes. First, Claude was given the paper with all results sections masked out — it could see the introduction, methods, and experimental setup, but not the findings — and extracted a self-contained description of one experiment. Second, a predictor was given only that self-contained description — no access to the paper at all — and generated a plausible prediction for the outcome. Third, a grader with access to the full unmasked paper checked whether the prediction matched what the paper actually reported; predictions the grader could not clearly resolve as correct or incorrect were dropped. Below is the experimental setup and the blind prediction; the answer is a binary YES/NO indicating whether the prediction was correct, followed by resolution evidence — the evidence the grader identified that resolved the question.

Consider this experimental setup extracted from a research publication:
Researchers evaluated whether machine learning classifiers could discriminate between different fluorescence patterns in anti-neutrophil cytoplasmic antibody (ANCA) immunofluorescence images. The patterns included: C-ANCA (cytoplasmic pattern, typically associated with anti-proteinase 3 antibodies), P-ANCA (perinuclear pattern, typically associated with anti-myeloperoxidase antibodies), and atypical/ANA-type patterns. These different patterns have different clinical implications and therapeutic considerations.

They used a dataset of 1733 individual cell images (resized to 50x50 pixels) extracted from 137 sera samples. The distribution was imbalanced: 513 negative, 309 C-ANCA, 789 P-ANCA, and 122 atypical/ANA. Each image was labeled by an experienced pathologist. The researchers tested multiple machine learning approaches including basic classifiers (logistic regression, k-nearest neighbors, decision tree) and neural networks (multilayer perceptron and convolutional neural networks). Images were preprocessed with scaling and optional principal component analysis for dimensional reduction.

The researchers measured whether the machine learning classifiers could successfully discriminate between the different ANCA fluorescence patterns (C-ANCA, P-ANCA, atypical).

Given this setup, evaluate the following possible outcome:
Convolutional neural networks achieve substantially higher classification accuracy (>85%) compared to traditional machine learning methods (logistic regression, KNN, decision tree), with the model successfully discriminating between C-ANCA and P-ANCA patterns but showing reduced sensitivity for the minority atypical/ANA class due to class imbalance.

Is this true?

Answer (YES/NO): NO